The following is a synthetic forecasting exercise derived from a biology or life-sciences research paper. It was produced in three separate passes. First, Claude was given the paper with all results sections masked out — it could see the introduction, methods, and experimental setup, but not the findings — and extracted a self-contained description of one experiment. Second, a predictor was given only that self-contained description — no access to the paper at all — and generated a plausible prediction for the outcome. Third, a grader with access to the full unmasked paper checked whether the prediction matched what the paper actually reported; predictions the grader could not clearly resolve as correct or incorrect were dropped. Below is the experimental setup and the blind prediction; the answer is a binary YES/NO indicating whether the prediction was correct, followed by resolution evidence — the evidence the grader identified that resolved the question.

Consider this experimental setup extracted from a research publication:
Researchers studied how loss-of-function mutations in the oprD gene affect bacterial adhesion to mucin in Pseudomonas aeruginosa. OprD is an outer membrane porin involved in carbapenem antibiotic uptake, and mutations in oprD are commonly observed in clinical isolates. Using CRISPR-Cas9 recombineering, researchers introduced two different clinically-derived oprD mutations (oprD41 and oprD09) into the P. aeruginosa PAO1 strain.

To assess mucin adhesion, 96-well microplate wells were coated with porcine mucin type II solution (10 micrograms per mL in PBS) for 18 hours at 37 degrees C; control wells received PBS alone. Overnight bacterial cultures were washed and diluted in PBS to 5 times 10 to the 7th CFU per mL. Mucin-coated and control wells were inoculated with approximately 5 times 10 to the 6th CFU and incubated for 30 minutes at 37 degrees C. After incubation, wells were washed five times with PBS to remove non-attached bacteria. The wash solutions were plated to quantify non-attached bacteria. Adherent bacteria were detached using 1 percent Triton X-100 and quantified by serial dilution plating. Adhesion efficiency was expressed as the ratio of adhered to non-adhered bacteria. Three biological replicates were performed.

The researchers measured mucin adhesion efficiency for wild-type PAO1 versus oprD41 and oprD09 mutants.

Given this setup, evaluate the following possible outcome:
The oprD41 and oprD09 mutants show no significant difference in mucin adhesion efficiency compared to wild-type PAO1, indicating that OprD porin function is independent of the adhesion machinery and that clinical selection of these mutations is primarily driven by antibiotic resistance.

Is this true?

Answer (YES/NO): NO